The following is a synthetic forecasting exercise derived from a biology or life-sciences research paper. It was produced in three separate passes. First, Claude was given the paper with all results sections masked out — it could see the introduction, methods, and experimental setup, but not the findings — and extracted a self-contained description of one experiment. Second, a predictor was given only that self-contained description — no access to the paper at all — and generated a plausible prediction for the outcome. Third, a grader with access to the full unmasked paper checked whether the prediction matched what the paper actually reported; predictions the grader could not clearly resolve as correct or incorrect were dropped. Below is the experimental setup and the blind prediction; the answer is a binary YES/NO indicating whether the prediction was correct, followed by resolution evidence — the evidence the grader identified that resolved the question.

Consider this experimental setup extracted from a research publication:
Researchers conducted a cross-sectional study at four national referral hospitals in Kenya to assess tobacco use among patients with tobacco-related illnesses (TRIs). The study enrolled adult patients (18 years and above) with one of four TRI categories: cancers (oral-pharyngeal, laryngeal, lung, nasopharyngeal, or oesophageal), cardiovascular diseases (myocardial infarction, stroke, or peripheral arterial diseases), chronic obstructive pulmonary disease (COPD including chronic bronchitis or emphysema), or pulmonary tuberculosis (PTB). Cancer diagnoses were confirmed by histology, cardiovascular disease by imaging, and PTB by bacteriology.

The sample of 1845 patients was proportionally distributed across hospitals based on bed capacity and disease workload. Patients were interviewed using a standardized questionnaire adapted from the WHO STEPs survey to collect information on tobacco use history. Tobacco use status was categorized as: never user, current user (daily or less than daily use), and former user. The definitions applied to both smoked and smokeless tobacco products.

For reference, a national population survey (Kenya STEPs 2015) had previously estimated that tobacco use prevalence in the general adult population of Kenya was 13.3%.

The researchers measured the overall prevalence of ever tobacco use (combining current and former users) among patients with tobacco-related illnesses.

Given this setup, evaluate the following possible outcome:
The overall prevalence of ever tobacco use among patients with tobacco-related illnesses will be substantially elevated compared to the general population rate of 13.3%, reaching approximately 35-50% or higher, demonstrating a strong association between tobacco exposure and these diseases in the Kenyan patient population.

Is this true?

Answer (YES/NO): YES